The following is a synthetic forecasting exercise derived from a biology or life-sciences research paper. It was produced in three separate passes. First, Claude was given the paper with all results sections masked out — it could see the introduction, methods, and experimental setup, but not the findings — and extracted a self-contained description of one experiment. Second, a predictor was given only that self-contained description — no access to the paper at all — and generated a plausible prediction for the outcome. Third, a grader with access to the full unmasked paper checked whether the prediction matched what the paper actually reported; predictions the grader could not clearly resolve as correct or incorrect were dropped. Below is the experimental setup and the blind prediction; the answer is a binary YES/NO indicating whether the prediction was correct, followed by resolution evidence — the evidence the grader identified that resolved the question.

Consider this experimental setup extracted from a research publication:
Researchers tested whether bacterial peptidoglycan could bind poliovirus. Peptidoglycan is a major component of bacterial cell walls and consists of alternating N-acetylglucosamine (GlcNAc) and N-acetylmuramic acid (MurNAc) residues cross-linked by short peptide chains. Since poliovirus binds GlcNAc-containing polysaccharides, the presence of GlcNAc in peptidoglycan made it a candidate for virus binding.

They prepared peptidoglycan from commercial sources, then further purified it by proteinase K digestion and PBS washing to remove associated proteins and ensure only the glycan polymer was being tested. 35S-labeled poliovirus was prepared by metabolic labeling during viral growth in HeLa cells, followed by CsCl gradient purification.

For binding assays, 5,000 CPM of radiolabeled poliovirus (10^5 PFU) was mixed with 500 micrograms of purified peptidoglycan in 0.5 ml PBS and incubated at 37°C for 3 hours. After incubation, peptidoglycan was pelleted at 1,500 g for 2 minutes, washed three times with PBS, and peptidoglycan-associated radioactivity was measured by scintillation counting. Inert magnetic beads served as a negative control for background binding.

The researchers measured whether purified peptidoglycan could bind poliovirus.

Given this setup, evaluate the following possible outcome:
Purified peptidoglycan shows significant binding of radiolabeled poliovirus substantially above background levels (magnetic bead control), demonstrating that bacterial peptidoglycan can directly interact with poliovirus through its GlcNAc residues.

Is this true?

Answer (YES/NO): YES